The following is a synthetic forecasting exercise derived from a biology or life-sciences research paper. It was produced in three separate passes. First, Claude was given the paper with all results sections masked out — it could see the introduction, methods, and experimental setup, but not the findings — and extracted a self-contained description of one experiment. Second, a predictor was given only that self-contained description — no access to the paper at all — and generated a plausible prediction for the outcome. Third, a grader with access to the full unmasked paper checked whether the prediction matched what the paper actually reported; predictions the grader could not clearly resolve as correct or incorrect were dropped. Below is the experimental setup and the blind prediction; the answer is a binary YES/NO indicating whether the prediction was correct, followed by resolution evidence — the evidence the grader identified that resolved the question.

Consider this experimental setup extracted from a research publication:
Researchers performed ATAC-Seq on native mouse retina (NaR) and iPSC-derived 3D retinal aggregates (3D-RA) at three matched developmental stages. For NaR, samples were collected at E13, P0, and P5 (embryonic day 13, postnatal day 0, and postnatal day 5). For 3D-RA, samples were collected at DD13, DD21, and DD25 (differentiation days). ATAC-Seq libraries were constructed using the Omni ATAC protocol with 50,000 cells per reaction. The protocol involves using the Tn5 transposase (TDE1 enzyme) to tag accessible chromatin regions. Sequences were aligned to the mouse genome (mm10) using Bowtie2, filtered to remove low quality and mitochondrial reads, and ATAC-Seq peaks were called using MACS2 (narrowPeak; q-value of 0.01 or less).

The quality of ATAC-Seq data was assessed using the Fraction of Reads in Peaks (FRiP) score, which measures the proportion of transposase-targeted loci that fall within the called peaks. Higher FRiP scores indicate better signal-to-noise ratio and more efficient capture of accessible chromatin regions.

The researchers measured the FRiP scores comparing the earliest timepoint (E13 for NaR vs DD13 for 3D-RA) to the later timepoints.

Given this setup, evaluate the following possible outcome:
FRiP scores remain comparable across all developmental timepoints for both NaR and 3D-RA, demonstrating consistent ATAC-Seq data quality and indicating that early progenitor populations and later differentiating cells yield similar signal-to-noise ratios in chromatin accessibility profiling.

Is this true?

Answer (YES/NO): NO